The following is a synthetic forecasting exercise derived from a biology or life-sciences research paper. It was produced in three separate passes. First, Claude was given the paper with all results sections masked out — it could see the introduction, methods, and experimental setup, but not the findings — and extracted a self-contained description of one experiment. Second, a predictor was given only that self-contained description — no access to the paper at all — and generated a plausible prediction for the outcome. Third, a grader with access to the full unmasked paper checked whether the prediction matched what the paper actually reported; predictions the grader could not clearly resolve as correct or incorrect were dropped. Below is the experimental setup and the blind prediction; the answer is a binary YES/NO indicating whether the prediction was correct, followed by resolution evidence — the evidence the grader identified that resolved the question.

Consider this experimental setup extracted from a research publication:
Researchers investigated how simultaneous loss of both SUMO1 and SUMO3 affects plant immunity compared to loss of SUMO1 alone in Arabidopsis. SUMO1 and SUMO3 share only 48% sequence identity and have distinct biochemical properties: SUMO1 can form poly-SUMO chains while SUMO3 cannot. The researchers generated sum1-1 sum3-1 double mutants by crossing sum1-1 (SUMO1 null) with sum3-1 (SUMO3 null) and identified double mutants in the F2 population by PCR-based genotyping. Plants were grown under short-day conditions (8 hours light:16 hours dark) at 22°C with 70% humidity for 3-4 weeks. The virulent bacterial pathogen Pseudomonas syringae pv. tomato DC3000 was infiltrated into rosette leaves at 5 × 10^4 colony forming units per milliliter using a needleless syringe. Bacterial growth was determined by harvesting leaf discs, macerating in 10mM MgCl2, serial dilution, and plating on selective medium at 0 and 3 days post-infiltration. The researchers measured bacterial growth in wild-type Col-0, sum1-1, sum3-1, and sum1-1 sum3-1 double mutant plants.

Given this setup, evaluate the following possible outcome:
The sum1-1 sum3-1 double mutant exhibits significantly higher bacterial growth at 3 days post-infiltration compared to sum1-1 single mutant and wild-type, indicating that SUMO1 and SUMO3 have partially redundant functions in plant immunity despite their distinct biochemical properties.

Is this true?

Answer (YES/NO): NO